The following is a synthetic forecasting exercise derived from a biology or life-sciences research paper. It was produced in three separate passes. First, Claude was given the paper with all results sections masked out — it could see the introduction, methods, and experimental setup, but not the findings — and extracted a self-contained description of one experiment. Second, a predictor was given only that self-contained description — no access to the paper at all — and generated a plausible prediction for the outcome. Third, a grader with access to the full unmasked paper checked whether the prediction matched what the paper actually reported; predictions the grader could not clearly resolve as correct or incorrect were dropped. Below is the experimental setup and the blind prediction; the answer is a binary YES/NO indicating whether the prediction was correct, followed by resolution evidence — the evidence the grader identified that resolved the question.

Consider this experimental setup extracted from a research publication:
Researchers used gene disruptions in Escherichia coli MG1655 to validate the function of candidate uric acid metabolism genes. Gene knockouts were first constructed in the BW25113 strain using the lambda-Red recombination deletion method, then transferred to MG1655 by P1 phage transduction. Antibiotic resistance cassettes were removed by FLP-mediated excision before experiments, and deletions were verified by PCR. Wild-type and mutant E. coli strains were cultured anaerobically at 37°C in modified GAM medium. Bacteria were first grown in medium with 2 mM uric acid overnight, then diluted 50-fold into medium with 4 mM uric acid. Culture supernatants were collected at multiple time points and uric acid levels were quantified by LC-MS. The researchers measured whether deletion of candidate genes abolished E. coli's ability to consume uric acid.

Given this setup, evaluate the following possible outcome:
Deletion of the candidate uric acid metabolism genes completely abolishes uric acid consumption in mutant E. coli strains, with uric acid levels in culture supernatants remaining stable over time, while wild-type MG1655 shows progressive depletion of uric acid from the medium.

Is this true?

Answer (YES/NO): NO